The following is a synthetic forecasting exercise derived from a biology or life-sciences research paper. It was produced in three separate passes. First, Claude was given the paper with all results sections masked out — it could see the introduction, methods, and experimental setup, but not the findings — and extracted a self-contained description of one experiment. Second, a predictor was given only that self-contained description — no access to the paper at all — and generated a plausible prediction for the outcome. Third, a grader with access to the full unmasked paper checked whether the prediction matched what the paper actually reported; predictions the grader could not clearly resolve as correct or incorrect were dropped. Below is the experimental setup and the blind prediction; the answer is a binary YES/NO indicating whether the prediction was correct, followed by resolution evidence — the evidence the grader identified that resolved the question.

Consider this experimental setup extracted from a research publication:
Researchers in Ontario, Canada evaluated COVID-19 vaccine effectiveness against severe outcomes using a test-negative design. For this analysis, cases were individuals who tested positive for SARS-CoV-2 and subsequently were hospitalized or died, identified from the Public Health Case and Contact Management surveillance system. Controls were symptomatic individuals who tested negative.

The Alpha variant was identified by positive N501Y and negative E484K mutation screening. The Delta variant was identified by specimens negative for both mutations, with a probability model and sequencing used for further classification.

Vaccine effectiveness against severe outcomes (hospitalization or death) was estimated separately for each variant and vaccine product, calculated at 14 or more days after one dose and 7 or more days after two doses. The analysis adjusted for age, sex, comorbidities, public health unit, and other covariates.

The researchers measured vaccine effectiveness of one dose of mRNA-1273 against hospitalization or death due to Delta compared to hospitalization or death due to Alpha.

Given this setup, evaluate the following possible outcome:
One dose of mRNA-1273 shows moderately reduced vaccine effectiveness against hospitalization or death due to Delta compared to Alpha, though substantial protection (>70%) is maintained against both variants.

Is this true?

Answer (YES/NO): NO